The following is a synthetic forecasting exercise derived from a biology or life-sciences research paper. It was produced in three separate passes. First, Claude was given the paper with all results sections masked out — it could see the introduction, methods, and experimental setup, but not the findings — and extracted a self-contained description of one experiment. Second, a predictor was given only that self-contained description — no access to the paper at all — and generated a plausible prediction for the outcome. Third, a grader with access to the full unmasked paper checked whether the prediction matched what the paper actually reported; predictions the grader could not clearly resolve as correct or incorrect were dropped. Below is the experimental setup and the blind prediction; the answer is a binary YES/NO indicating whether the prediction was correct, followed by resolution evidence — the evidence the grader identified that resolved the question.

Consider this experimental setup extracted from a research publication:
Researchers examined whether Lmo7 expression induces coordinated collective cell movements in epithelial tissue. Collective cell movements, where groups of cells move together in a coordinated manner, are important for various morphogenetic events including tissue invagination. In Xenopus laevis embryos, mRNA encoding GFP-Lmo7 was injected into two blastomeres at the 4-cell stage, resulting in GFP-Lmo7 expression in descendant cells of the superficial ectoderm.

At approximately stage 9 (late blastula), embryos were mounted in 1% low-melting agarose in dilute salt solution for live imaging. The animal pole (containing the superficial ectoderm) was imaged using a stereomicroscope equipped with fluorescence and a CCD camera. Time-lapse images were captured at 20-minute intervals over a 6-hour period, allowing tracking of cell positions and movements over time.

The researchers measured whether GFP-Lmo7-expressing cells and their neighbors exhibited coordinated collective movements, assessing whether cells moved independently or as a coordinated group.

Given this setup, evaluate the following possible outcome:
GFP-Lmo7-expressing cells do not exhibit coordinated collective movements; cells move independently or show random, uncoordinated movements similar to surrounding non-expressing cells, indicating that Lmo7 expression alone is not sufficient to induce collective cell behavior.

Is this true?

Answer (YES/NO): NO